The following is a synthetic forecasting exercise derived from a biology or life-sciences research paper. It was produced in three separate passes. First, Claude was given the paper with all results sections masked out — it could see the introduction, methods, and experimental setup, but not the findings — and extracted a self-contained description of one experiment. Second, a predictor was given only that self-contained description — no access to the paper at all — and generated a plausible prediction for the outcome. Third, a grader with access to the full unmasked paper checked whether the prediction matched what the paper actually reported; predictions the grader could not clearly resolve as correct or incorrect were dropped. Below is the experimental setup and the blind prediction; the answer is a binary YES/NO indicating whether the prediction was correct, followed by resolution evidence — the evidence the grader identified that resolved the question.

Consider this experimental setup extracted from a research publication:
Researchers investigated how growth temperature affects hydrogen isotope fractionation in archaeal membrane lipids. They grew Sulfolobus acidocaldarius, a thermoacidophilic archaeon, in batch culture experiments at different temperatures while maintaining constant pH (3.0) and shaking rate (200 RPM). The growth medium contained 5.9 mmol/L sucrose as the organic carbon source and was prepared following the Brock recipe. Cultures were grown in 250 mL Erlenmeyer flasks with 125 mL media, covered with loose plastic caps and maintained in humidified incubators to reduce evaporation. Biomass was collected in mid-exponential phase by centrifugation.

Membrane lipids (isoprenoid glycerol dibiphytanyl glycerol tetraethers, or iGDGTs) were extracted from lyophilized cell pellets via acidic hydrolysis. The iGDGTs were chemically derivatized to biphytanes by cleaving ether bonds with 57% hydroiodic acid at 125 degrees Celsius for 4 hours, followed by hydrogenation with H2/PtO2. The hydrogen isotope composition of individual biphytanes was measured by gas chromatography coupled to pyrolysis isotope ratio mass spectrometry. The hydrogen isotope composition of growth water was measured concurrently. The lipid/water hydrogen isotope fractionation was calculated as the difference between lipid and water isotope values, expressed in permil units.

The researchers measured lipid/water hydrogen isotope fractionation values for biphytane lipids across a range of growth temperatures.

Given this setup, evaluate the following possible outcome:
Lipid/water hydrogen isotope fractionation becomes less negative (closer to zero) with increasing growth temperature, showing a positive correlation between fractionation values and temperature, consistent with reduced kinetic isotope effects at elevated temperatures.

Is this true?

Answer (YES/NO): NO